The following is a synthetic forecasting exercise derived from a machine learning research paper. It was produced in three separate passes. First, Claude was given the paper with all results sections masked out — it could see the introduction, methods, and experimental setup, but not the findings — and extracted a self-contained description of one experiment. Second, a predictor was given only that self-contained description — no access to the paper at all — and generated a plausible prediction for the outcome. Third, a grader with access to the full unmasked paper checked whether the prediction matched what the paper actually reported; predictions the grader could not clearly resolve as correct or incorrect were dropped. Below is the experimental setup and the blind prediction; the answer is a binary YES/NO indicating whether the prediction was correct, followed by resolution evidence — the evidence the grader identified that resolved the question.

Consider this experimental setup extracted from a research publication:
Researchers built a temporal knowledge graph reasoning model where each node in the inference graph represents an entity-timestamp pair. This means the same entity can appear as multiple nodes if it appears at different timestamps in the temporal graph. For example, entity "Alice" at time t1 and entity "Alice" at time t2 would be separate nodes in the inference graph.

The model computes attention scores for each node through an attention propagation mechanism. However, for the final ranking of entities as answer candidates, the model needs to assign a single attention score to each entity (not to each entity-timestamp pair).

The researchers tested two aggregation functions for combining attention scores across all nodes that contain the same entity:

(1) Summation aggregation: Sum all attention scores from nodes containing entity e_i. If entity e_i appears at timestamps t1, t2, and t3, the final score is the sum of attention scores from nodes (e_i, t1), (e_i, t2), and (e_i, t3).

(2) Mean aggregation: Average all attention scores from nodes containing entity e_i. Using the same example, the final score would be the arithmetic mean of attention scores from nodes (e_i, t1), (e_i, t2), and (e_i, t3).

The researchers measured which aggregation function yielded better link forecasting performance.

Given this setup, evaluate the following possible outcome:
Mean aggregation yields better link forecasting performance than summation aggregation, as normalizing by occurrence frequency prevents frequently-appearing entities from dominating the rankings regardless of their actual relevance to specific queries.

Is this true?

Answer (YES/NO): NO